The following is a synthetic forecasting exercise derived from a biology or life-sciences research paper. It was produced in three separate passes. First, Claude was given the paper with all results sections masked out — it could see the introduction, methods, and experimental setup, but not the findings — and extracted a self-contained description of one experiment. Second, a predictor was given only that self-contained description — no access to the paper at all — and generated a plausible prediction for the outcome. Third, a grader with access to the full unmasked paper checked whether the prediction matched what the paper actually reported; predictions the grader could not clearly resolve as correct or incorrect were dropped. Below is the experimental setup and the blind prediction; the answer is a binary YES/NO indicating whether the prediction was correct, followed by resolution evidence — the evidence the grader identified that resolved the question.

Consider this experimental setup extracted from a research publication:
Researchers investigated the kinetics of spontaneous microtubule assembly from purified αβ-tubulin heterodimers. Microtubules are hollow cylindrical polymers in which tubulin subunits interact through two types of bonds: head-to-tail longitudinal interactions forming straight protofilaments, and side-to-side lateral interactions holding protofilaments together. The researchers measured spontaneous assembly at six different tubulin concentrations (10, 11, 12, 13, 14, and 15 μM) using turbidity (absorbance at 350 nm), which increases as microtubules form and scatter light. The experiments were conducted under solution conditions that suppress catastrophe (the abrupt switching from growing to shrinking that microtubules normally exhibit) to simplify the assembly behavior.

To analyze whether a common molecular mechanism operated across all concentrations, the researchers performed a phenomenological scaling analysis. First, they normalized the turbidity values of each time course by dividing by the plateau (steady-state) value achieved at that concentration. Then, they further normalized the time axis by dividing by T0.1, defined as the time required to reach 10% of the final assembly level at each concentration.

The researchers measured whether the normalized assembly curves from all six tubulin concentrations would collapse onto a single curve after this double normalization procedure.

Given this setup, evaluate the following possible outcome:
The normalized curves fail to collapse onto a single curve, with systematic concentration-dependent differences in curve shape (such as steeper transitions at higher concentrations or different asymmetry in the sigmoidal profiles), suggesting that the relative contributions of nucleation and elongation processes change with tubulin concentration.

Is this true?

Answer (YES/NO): NO